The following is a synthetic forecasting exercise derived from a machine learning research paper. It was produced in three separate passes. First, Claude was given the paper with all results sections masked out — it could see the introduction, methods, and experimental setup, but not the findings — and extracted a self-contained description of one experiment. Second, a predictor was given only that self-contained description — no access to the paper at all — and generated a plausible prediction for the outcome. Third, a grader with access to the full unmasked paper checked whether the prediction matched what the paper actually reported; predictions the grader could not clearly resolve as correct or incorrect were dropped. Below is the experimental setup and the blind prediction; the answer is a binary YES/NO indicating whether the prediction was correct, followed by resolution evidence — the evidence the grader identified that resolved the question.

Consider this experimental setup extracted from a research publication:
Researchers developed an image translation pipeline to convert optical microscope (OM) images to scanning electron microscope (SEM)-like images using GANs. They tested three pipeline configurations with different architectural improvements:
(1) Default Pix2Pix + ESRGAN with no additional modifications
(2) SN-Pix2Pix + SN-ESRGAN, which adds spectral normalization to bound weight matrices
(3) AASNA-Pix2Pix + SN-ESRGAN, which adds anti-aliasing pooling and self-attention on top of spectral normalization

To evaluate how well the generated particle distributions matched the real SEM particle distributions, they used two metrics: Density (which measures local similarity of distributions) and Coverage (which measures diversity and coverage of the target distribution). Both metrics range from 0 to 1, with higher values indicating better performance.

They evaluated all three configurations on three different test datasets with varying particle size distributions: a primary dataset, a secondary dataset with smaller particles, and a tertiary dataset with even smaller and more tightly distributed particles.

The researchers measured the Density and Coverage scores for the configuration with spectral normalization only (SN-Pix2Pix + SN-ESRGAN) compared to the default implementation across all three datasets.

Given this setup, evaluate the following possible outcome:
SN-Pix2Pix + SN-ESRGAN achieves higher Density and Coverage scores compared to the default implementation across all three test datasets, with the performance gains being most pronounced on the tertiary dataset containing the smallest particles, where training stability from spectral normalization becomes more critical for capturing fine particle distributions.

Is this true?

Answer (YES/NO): NO